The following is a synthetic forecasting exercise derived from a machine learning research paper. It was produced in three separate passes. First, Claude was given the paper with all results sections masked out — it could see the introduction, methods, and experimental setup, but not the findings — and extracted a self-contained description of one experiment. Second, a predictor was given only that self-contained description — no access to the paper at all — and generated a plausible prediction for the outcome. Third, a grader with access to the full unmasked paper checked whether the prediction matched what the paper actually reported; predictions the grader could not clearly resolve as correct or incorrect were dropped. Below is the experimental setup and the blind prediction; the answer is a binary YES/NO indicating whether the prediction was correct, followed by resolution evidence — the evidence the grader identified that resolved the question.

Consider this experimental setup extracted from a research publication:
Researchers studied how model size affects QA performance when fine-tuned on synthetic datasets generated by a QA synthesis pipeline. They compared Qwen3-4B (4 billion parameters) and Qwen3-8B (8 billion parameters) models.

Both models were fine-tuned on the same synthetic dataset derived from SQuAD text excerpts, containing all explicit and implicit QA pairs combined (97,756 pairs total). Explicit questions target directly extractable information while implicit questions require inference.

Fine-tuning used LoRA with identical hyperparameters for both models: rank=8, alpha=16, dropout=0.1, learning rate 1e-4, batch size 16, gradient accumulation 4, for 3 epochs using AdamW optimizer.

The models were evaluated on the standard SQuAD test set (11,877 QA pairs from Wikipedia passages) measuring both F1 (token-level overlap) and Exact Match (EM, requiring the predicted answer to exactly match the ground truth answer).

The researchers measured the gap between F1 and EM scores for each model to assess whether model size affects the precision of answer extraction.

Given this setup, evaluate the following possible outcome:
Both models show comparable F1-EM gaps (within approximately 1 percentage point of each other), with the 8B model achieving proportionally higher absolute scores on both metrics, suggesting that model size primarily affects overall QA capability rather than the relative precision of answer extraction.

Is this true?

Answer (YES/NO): YES